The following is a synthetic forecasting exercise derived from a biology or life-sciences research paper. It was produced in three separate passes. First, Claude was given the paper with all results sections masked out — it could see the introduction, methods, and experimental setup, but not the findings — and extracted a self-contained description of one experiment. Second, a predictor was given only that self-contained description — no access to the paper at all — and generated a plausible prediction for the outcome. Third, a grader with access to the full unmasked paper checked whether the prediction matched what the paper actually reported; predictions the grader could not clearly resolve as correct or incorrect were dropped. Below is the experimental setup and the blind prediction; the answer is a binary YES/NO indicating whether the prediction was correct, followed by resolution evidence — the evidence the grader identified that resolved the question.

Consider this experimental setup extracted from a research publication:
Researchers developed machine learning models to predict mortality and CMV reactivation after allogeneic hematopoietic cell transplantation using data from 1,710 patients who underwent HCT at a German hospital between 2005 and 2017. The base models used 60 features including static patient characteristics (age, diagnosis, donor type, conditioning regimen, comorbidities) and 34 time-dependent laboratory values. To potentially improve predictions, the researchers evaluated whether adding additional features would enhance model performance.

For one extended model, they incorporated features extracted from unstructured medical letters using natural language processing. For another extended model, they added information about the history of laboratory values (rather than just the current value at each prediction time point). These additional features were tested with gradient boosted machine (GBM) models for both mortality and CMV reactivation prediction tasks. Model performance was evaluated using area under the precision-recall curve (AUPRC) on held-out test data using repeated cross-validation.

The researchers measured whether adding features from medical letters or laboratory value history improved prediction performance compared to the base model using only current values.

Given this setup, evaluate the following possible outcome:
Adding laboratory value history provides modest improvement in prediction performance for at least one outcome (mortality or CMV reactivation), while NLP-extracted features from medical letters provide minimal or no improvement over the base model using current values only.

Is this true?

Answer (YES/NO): NO